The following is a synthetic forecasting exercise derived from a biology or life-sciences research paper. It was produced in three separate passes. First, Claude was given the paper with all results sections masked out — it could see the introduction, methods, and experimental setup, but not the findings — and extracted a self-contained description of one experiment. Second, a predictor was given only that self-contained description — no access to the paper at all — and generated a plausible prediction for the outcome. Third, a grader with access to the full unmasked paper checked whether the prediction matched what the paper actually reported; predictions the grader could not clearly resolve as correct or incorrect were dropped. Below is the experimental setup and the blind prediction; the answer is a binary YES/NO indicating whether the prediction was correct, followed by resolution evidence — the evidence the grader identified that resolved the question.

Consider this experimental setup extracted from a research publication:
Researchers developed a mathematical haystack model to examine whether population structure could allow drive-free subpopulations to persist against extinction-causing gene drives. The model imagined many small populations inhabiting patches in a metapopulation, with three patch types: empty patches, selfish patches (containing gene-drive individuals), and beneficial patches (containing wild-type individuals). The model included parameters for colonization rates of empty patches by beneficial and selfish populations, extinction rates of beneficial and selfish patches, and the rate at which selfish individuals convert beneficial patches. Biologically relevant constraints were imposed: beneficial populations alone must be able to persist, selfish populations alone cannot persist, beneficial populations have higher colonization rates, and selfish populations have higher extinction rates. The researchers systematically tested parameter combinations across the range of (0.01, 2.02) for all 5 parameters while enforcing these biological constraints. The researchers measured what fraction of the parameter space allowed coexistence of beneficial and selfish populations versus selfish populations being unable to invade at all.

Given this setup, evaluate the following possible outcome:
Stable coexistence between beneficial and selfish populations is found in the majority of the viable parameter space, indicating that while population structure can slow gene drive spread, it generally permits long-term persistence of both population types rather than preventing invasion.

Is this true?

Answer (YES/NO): NO